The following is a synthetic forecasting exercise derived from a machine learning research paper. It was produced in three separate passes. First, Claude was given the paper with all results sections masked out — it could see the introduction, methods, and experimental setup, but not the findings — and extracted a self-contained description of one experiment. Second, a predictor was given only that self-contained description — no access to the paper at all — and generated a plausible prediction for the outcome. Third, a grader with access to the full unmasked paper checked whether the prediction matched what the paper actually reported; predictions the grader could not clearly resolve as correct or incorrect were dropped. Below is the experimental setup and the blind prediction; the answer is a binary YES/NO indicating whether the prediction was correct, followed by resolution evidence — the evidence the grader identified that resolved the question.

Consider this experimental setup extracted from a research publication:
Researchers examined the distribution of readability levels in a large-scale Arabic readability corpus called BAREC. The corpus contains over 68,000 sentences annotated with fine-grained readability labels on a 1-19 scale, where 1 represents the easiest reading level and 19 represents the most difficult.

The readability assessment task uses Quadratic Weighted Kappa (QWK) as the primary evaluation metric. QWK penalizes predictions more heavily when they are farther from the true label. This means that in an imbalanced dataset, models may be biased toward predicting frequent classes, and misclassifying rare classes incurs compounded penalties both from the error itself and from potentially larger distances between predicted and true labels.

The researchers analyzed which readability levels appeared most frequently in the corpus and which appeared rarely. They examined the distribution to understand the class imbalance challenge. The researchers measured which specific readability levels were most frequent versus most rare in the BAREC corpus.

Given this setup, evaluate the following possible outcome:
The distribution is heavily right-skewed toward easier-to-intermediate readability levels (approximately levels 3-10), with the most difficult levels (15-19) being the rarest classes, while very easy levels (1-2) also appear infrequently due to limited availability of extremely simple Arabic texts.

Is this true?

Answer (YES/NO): NO